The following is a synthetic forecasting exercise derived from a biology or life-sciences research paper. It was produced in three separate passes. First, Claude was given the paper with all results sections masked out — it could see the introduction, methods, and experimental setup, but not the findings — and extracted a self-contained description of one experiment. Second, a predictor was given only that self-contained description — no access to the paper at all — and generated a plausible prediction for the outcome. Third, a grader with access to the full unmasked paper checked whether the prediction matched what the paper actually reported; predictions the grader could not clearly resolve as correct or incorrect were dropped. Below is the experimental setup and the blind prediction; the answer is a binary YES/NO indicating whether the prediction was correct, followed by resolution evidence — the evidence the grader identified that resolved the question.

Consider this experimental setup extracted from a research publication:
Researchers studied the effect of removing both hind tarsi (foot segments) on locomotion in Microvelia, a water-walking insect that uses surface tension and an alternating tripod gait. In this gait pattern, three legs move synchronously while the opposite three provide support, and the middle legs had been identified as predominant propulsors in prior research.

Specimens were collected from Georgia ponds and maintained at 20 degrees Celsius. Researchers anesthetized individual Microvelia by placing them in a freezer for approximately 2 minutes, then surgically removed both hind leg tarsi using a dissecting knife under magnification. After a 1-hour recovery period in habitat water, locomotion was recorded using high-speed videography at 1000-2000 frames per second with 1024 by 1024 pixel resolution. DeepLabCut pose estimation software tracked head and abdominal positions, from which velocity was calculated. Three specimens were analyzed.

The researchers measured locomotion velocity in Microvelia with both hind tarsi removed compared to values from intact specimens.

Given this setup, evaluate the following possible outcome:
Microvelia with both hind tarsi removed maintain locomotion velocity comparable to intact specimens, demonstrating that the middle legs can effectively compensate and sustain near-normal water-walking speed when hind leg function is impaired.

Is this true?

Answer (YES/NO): YES